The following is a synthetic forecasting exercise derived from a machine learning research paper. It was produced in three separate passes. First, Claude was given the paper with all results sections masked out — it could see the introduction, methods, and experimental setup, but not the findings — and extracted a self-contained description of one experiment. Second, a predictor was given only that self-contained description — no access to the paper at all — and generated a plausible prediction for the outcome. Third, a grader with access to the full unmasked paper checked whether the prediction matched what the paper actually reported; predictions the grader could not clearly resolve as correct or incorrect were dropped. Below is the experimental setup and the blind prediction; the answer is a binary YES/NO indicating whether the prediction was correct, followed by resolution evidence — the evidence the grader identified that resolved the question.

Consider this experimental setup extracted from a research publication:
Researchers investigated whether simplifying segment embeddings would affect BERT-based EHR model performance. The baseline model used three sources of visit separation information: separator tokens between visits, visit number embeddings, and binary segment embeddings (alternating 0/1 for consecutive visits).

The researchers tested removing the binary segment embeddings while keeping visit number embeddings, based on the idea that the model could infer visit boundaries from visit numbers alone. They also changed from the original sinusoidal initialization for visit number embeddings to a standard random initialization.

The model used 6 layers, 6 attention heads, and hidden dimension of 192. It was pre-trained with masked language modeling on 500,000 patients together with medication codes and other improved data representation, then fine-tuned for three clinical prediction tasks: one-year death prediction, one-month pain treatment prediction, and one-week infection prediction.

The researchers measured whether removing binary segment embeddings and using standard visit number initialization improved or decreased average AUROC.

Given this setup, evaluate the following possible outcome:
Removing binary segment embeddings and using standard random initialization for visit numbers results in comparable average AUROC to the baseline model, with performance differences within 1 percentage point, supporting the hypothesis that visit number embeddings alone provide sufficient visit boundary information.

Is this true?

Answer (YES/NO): NO